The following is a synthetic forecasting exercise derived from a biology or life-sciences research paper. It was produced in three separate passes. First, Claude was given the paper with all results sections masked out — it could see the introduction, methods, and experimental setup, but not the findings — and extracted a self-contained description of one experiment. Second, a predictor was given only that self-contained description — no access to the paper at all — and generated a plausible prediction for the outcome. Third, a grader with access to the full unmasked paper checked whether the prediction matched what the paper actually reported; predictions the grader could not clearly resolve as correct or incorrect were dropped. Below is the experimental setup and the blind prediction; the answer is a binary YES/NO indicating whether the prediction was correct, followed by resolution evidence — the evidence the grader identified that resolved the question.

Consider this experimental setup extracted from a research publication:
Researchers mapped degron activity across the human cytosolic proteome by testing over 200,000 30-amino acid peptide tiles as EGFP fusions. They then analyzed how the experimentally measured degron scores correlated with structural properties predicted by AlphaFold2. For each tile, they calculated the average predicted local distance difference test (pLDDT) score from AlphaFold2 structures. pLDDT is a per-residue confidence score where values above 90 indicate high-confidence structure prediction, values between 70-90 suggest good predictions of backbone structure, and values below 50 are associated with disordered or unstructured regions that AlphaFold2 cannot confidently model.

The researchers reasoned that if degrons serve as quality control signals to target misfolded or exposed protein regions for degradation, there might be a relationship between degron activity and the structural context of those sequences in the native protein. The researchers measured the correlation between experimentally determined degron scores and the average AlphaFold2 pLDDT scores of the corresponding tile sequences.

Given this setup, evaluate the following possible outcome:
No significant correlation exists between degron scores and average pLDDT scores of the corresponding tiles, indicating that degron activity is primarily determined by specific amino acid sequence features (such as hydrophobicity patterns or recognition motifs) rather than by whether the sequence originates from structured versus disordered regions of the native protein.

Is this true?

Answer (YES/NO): NO